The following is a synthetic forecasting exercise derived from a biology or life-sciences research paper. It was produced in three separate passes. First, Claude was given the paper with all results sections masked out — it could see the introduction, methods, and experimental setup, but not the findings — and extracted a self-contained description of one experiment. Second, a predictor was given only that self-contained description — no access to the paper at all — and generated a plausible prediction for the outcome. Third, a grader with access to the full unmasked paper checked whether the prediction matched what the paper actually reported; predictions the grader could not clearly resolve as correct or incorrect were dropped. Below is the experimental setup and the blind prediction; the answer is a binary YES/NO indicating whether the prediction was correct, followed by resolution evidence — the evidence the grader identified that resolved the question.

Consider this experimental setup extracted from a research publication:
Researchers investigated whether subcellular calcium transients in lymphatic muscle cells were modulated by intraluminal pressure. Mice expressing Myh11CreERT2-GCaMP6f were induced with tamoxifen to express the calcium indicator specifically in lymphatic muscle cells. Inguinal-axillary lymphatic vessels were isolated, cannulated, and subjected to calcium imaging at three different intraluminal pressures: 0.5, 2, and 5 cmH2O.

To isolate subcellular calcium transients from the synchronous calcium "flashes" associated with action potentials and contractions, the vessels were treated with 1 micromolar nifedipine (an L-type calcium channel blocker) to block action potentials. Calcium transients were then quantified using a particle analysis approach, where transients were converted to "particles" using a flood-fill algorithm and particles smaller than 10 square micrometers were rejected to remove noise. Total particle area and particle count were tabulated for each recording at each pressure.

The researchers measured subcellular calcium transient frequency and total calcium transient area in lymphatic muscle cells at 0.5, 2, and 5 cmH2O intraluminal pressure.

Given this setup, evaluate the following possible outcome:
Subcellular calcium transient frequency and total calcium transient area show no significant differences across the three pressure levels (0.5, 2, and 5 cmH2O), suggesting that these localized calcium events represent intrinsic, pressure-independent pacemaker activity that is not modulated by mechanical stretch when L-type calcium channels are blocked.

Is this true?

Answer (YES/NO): NO